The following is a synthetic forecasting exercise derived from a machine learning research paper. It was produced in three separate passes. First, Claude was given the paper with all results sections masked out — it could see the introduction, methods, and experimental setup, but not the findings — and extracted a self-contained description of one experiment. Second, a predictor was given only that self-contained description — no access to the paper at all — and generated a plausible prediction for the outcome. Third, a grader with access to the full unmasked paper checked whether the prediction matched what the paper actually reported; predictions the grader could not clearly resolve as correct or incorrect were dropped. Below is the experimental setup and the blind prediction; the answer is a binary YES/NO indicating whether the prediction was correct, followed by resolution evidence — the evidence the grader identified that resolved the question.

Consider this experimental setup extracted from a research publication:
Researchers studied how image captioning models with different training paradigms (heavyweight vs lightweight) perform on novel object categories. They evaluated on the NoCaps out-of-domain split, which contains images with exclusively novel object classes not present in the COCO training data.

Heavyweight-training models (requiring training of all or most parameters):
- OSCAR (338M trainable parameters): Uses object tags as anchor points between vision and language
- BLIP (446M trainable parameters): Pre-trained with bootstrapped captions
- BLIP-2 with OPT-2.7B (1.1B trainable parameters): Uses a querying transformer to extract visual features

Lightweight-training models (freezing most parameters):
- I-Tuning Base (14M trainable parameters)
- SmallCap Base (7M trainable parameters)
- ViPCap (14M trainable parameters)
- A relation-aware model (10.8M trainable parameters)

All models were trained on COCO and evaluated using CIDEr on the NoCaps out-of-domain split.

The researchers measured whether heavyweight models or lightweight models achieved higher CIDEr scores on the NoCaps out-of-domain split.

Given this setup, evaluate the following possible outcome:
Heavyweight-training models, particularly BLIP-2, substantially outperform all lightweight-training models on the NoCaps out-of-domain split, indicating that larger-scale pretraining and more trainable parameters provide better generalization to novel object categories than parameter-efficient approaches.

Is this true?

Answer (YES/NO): YES